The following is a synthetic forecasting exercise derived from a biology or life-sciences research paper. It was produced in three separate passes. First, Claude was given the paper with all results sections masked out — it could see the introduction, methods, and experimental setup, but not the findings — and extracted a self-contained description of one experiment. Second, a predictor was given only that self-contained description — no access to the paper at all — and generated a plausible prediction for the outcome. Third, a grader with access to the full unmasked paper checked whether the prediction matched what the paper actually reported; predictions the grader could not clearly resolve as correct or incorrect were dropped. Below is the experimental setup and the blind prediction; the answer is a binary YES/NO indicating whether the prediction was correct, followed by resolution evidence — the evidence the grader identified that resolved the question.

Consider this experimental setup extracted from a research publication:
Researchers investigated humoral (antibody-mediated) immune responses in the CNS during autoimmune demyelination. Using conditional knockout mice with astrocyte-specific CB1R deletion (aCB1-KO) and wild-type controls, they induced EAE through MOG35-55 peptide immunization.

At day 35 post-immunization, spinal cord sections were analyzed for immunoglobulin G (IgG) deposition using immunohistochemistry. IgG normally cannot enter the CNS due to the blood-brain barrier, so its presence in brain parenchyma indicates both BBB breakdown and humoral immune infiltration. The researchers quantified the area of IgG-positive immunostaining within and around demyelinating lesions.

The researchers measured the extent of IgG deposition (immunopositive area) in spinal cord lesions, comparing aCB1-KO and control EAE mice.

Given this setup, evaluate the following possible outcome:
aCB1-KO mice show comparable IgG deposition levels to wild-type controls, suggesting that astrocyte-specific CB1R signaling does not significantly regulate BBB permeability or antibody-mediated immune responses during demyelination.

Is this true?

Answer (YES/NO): NO